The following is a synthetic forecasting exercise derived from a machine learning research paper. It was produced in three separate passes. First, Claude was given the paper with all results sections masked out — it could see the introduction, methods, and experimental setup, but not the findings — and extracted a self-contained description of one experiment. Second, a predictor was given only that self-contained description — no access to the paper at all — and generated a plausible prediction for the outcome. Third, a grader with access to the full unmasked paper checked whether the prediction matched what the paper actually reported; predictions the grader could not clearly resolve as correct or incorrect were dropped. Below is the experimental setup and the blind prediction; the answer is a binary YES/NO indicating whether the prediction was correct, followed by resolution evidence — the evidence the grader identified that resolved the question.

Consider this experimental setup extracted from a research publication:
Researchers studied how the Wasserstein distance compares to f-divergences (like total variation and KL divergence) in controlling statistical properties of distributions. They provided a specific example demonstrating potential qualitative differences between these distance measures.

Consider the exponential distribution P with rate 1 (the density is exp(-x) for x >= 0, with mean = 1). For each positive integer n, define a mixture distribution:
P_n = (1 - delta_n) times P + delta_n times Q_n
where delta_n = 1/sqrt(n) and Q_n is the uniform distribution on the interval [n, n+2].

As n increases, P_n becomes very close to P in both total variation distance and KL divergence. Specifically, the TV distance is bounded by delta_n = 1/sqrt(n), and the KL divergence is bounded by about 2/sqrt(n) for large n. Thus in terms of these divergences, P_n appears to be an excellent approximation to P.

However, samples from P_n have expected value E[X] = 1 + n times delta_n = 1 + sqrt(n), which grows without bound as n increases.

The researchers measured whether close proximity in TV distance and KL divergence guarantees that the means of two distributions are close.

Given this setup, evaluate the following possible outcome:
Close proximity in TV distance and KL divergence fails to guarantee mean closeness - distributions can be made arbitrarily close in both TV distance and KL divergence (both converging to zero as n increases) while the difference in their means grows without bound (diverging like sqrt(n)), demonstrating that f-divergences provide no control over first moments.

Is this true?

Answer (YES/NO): YES